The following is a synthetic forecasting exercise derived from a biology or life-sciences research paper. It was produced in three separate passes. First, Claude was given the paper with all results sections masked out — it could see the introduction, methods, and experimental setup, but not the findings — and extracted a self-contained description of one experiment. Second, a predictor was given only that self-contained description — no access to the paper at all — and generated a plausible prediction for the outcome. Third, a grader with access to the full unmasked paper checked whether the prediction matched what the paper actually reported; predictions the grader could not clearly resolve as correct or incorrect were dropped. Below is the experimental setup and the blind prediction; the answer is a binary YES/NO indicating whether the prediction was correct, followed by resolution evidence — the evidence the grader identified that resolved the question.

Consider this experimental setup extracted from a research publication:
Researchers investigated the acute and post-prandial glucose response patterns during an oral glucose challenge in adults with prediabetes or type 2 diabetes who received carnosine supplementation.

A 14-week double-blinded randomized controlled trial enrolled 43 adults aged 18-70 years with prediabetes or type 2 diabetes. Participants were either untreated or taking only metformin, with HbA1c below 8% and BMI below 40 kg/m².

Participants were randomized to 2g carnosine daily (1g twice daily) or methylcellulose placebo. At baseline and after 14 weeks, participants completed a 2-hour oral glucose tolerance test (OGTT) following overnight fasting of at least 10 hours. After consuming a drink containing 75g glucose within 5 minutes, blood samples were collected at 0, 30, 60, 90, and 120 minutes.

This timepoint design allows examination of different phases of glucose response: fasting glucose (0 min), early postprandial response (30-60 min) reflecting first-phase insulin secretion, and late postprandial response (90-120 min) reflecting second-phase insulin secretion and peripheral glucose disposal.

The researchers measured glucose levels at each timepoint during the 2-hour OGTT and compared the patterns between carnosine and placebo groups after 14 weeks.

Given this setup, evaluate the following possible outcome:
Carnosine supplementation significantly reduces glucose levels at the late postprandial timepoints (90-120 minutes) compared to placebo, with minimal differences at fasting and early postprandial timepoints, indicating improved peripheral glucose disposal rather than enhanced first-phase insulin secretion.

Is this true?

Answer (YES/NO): YES